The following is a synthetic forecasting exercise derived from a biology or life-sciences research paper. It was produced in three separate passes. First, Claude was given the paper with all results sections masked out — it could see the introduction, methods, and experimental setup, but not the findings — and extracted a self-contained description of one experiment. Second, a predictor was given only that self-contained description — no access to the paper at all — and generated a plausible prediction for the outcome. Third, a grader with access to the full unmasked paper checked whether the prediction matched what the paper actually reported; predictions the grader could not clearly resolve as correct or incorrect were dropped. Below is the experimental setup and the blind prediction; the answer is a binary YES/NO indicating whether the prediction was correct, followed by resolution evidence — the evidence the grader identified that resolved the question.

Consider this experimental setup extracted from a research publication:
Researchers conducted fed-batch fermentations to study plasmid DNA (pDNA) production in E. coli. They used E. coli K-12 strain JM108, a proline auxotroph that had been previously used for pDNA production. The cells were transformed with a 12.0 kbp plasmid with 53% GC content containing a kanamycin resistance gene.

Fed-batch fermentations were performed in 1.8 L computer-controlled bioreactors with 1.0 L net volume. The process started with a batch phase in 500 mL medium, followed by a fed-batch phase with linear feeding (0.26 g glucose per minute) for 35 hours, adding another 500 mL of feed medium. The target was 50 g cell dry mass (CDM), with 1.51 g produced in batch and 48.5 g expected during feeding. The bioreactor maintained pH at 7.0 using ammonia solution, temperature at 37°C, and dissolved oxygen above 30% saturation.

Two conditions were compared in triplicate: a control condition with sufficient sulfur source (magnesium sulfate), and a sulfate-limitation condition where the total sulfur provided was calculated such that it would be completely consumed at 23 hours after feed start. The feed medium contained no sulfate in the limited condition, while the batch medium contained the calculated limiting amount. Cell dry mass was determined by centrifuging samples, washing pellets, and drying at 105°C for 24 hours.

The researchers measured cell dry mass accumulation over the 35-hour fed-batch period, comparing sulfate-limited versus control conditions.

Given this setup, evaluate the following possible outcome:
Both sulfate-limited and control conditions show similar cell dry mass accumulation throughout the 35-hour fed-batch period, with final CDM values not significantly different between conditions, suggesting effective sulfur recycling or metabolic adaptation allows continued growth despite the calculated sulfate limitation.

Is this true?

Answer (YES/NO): NO